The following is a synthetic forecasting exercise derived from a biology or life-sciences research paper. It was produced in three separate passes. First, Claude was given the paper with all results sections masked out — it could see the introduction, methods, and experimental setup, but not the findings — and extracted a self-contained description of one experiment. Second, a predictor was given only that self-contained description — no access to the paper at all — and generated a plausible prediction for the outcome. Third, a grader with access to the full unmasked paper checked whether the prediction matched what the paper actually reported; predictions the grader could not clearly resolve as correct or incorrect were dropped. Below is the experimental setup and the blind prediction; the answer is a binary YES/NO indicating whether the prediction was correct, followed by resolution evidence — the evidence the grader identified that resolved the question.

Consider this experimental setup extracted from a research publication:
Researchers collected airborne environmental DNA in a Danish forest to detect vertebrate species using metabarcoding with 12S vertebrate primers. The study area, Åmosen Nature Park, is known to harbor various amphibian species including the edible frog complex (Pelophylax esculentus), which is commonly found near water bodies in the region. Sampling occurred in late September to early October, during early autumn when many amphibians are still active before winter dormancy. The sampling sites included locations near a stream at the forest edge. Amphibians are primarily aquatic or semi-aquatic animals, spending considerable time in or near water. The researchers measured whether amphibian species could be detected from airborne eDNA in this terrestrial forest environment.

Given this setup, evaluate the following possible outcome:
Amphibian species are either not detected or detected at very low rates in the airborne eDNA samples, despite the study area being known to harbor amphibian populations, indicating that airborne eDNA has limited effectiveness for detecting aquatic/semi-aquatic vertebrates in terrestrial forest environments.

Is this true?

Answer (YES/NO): NO